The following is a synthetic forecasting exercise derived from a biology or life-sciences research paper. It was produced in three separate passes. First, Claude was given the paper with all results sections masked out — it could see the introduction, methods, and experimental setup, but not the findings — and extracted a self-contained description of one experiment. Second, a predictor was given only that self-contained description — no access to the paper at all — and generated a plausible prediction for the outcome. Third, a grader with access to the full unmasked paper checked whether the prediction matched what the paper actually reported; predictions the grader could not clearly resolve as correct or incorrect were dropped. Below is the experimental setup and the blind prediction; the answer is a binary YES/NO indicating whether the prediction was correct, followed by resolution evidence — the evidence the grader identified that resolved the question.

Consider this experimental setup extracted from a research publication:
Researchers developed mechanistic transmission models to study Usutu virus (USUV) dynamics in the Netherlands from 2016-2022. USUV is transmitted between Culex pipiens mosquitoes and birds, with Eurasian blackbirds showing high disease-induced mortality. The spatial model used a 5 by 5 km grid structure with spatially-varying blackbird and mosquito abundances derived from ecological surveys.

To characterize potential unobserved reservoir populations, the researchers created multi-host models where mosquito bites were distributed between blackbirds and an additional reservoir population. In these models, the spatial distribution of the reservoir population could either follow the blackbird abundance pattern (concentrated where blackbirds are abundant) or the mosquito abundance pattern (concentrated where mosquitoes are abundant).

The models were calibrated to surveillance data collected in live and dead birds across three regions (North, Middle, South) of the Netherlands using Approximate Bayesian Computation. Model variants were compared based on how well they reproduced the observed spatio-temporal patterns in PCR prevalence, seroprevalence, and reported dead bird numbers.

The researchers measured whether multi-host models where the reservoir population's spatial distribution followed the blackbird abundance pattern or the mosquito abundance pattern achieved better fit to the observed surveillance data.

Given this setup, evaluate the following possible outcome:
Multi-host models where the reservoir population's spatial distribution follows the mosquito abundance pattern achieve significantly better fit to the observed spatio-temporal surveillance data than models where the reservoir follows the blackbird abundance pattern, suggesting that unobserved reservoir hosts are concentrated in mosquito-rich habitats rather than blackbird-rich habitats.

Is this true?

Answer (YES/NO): NO